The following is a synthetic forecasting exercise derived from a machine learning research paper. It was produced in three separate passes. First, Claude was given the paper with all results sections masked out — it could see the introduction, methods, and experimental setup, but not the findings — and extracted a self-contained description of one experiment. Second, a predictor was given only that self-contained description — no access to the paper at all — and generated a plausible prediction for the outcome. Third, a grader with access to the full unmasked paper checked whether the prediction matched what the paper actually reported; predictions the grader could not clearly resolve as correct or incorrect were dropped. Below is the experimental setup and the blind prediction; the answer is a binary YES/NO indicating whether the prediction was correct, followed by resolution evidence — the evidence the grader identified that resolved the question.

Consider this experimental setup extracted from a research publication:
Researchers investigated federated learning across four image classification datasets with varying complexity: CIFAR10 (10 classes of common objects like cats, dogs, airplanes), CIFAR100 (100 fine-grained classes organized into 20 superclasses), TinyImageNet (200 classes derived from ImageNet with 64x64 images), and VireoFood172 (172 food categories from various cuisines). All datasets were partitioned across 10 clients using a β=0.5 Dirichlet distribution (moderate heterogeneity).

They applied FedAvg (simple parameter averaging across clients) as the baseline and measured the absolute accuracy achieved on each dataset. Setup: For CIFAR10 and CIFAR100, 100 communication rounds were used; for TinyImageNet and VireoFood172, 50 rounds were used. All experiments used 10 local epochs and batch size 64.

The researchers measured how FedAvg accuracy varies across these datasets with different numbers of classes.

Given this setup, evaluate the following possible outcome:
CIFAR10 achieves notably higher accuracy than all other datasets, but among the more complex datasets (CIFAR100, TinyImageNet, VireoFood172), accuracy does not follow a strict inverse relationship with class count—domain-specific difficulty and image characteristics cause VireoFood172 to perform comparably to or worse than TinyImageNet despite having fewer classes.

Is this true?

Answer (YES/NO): NO